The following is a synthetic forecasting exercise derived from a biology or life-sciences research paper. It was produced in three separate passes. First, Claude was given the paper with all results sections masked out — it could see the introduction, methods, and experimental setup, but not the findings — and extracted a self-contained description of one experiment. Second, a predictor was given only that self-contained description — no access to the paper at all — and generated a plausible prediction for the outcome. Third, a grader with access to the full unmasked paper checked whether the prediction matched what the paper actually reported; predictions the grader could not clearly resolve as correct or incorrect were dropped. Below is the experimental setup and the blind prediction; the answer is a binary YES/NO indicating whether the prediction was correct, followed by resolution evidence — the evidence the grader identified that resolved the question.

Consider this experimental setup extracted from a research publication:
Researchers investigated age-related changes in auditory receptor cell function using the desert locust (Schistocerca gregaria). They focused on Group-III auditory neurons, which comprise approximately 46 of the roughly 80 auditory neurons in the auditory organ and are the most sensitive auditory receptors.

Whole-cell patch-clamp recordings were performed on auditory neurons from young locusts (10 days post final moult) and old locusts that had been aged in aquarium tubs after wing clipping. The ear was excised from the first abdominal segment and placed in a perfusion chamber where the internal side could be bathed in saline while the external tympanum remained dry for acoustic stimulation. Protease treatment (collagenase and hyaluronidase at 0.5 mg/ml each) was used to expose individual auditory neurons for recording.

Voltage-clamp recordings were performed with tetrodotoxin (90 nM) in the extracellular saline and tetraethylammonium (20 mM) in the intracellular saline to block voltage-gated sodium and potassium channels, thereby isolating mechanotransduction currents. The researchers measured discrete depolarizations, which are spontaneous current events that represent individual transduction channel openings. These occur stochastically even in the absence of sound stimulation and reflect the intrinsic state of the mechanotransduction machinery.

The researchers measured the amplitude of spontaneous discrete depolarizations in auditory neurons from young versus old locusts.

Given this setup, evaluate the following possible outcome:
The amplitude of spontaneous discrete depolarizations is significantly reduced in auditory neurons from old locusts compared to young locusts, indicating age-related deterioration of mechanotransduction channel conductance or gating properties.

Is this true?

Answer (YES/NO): YES